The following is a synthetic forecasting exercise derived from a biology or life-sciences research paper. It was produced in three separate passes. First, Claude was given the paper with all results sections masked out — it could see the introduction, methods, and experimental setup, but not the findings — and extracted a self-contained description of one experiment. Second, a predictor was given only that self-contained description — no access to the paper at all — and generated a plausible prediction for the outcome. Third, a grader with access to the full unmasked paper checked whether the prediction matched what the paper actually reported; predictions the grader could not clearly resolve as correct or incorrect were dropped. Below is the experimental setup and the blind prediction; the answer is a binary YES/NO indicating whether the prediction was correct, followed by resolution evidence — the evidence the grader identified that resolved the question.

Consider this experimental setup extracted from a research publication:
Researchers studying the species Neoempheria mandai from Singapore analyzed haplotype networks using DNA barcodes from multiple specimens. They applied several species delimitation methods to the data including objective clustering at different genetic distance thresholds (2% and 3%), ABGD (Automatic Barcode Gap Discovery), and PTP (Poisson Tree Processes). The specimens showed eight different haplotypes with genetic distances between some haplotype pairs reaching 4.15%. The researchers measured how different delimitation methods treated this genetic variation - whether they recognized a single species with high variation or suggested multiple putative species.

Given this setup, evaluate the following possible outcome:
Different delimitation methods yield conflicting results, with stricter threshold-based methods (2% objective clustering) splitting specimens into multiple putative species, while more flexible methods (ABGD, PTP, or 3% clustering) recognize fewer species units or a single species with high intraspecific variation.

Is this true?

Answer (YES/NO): NO